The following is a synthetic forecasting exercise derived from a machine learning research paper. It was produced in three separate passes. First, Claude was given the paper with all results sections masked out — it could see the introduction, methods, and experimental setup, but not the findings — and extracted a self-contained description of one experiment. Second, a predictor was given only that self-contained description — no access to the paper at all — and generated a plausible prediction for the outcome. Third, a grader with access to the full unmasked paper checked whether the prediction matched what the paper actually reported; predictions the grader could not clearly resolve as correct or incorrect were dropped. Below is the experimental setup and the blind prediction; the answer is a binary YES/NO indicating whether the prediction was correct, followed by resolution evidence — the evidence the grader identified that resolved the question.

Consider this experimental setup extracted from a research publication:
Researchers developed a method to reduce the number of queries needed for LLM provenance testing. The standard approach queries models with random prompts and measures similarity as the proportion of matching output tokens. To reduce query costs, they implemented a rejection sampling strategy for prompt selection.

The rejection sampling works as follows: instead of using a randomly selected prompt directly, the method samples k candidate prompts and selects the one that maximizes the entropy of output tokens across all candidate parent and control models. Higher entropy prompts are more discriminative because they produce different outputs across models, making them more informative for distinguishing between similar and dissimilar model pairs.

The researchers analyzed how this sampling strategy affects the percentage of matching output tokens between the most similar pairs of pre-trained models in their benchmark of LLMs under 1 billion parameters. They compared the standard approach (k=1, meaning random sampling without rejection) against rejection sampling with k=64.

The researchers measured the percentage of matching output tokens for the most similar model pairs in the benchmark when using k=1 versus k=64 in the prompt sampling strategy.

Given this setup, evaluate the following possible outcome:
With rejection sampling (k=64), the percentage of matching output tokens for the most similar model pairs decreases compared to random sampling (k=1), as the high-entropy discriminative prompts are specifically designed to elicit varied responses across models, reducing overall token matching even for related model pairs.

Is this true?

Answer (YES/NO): YES